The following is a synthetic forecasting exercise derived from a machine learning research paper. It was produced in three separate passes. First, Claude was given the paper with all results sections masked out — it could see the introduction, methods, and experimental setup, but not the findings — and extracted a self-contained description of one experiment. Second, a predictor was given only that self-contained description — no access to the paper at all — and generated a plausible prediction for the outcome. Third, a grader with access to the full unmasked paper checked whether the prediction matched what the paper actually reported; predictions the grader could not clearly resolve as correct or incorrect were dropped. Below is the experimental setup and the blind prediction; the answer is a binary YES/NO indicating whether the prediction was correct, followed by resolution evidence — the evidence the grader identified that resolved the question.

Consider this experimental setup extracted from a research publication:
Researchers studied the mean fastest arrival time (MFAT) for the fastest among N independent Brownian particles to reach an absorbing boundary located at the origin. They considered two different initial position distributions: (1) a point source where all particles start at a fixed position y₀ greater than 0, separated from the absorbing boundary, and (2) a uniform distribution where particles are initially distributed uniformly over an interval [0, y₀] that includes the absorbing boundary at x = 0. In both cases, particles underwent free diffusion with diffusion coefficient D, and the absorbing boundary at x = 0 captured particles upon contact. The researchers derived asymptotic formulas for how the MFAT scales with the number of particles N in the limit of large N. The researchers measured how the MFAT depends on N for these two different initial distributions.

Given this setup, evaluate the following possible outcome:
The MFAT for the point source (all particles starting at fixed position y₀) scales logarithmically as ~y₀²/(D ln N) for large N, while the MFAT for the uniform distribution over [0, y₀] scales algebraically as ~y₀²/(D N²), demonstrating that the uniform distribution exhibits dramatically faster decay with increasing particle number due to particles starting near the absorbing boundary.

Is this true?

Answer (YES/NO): YES